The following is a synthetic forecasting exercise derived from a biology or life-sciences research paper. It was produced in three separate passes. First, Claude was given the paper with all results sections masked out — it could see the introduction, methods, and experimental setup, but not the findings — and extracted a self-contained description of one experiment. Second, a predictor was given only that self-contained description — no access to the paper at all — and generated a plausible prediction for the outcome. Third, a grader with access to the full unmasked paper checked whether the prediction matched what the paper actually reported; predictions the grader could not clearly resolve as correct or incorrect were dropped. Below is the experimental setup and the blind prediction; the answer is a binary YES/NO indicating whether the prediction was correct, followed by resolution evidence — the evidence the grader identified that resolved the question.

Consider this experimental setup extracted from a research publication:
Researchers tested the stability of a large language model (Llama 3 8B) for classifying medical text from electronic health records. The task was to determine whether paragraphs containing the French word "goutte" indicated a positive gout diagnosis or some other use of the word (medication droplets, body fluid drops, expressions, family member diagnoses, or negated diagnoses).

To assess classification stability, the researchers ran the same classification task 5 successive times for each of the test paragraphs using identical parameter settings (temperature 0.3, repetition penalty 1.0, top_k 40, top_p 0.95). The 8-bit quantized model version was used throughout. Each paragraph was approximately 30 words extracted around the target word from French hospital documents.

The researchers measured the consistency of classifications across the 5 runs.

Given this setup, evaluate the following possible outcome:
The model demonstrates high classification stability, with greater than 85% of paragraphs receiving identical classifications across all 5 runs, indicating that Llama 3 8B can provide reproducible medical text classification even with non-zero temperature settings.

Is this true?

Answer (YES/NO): YES